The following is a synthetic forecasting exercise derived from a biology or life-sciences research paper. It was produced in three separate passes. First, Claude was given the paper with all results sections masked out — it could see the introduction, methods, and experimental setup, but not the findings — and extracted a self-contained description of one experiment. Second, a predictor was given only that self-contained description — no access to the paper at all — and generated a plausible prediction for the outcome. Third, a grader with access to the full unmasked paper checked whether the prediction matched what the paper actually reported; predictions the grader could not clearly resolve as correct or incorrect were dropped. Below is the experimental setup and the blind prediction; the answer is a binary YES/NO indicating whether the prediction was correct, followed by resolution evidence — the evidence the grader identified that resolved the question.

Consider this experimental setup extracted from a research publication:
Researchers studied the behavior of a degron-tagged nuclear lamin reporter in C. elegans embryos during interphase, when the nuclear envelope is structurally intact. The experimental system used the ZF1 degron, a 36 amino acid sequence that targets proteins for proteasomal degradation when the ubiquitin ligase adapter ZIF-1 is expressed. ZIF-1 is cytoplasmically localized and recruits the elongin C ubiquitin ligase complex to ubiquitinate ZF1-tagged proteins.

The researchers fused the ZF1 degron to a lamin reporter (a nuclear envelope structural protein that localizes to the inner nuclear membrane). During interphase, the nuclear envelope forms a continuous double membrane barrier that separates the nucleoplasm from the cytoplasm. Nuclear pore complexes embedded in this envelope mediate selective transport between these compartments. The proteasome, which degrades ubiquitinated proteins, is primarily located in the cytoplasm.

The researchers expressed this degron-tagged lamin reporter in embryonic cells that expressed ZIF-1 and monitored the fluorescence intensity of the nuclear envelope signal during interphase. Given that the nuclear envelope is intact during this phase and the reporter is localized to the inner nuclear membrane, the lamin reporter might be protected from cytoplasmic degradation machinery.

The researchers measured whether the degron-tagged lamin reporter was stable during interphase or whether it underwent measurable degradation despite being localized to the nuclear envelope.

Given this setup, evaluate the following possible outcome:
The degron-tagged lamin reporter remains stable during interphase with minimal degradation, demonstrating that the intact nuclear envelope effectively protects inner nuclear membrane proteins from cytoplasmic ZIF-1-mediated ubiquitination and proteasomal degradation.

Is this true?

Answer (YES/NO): NO